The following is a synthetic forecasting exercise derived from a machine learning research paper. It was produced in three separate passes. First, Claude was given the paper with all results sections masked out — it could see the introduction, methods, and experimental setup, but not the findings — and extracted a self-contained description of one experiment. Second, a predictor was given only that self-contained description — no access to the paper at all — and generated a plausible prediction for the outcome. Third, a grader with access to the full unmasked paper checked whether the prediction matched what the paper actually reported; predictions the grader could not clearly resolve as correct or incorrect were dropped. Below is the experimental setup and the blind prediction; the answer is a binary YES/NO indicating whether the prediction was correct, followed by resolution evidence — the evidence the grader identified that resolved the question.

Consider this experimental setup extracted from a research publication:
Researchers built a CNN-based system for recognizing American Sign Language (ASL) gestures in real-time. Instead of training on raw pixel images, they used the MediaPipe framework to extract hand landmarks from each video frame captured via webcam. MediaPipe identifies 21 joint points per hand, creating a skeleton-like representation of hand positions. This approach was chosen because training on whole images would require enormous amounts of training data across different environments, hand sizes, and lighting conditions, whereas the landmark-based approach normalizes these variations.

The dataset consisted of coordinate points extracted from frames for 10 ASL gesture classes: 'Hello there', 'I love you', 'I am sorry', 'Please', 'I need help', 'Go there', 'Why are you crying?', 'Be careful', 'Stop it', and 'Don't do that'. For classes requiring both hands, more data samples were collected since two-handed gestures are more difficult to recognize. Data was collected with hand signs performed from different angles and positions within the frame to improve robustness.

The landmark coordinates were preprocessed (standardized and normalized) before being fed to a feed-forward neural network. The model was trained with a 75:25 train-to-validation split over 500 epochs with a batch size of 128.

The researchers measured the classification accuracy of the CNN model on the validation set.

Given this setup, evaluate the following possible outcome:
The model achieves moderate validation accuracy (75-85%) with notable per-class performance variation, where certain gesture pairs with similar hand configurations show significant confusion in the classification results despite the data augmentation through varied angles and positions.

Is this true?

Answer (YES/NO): NO